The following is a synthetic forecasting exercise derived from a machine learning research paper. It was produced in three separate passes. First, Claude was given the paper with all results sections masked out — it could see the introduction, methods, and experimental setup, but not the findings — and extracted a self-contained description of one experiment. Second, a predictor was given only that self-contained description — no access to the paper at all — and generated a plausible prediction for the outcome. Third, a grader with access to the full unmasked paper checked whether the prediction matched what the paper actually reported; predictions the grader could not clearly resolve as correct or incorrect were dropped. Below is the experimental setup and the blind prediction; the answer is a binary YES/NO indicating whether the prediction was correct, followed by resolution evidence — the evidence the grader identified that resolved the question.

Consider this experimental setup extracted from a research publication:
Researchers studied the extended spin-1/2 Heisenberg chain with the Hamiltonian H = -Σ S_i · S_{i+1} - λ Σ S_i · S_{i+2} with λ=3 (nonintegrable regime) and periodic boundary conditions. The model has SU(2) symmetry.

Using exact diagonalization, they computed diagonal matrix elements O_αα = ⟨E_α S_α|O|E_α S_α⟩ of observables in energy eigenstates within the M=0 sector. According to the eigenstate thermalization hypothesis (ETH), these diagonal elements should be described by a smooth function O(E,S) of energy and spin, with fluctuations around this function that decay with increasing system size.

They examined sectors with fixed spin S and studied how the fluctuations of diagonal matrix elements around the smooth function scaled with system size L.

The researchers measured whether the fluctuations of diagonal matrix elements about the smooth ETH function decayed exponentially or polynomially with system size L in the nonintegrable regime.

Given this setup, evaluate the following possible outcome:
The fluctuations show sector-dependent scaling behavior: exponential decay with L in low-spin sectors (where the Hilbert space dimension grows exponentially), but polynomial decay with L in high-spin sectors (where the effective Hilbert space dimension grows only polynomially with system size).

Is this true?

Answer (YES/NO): NO